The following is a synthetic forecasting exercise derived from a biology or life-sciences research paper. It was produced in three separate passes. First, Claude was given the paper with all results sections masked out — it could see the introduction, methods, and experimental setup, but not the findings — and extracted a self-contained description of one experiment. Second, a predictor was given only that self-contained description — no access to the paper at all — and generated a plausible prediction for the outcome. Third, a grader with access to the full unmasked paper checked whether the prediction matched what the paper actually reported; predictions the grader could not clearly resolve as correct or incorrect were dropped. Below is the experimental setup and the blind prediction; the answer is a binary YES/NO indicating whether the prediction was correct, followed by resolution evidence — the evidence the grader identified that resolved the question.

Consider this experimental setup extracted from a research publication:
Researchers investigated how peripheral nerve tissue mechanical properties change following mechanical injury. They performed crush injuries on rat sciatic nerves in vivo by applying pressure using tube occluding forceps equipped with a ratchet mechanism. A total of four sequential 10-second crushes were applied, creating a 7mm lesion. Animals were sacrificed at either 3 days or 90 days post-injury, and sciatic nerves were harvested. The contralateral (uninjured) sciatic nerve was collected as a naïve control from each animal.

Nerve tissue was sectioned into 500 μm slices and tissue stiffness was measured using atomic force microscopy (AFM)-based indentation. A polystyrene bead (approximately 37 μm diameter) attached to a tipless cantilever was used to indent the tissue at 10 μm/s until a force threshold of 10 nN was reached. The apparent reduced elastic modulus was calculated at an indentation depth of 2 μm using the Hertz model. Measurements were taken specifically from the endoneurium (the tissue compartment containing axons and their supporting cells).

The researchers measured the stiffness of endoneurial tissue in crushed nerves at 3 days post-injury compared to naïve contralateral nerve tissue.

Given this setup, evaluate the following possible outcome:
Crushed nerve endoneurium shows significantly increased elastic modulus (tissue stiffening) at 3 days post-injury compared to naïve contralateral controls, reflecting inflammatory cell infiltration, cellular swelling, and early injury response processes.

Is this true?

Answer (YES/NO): YES